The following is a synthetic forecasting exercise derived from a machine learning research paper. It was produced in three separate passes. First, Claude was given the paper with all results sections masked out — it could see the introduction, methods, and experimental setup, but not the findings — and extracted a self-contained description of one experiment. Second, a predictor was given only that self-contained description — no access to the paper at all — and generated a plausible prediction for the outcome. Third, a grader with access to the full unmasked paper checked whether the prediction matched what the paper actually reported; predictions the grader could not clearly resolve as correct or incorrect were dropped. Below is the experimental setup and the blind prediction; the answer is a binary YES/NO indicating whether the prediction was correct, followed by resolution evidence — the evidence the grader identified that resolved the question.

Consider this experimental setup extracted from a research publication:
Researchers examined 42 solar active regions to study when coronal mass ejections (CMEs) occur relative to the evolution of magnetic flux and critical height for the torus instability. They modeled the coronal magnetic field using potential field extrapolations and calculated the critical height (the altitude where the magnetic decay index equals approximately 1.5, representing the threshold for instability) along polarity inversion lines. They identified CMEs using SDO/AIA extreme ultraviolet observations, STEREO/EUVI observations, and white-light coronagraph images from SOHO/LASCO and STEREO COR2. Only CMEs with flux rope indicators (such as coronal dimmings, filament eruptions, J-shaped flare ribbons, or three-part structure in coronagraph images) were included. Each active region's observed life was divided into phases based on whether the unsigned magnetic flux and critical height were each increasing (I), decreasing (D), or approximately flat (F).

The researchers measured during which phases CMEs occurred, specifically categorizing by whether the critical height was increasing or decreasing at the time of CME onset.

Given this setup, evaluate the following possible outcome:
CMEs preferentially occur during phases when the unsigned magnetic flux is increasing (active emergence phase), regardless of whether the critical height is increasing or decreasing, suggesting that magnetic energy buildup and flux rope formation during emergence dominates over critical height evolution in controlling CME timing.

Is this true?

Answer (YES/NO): YES